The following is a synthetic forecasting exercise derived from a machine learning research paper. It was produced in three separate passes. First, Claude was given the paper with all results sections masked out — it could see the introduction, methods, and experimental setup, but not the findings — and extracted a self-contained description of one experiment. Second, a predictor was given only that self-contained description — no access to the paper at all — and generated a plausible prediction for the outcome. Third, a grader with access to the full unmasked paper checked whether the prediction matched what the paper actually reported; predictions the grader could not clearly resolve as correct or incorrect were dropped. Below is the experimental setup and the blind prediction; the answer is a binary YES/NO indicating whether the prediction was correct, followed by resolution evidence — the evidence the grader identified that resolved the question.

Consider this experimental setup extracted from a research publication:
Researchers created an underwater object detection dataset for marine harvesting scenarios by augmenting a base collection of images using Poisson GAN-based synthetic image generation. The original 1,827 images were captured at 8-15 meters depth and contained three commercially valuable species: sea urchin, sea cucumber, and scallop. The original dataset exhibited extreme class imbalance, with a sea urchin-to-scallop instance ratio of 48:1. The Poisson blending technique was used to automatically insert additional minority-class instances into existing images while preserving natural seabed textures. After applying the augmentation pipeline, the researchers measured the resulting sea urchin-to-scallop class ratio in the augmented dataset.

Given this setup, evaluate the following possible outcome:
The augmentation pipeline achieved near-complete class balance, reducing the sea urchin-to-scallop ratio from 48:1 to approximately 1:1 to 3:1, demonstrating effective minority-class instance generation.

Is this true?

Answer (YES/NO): NO